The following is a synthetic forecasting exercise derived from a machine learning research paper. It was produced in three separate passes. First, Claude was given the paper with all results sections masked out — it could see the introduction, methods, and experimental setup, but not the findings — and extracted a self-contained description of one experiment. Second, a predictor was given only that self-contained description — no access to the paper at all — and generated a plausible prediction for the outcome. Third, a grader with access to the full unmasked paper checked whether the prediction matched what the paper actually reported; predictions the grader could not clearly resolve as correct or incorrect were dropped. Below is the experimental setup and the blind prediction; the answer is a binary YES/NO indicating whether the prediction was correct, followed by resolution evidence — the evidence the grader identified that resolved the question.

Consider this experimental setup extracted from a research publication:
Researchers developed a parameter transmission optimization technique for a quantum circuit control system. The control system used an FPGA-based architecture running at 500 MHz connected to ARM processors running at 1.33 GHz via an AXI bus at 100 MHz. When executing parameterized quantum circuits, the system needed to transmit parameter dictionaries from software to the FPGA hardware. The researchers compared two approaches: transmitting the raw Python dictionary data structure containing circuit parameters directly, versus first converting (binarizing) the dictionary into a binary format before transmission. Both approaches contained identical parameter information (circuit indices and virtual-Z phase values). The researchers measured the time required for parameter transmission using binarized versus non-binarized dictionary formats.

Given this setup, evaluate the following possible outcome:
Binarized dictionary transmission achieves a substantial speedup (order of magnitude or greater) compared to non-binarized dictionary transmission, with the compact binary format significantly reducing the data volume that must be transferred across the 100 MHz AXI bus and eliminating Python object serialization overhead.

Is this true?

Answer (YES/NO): YES